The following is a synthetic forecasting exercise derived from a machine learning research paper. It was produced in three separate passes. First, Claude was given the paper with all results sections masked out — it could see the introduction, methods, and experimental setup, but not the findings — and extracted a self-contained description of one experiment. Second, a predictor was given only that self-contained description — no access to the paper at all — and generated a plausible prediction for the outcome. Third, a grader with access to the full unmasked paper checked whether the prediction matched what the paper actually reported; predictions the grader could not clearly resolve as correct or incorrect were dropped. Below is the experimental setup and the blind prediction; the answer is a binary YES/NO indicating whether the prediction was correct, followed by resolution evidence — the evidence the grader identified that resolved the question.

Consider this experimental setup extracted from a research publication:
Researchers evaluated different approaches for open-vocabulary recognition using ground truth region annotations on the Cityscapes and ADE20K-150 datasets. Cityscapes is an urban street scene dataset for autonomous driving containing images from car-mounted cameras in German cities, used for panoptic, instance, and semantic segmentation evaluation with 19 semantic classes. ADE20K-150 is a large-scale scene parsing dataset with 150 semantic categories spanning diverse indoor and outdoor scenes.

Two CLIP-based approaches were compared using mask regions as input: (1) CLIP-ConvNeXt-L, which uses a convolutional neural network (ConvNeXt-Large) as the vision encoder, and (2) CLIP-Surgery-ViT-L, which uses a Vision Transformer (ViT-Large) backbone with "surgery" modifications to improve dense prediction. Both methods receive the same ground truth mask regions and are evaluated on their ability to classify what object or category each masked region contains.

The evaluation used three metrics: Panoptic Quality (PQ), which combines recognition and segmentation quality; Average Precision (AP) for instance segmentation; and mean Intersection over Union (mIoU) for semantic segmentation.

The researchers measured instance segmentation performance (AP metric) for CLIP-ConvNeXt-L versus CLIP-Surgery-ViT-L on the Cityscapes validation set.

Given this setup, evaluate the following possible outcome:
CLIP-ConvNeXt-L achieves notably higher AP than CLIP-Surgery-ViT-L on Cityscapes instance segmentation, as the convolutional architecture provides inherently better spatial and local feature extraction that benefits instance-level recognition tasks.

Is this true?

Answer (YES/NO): NO